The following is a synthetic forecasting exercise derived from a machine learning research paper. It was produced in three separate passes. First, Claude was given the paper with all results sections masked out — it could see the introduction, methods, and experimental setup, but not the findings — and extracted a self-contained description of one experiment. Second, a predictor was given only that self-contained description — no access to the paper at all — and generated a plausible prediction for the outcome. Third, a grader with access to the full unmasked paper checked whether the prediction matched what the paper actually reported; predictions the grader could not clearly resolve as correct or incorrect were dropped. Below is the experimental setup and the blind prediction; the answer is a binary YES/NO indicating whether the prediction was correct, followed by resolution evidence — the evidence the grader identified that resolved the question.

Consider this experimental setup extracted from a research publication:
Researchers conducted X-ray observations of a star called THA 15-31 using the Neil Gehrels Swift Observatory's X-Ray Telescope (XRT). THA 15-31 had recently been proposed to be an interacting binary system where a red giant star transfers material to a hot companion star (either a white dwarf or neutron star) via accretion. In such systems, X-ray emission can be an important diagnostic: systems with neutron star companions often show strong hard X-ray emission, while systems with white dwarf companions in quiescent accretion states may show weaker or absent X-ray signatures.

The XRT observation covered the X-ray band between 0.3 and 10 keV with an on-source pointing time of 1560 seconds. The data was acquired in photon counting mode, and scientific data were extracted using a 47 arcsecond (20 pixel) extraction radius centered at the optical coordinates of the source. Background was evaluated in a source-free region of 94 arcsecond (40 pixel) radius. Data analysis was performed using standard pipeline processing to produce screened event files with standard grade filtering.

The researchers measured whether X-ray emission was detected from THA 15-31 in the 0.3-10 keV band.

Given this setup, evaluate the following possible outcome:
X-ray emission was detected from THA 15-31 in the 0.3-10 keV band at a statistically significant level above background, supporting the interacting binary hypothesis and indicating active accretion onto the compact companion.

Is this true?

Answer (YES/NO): NO